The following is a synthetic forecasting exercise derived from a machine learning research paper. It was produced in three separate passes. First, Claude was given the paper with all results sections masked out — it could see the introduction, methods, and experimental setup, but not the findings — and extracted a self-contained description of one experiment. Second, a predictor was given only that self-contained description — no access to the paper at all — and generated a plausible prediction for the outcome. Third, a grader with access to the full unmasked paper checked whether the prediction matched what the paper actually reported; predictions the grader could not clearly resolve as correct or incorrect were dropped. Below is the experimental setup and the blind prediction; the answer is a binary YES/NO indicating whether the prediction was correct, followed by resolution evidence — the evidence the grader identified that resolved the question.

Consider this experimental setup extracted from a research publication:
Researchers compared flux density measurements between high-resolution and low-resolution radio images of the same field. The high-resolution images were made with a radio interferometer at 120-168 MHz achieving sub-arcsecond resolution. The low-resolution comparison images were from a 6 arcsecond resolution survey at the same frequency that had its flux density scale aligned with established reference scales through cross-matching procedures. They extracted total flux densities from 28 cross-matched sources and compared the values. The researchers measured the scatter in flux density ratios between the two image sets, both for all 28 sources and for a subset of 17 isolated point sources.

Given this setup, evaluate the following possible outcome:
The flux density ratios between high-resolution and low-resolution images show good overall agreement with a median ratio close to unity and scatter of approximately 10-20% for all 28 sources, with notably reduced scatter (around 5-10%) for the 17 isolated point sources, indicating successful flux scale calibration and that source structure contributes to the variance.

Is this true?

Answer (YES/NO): NO